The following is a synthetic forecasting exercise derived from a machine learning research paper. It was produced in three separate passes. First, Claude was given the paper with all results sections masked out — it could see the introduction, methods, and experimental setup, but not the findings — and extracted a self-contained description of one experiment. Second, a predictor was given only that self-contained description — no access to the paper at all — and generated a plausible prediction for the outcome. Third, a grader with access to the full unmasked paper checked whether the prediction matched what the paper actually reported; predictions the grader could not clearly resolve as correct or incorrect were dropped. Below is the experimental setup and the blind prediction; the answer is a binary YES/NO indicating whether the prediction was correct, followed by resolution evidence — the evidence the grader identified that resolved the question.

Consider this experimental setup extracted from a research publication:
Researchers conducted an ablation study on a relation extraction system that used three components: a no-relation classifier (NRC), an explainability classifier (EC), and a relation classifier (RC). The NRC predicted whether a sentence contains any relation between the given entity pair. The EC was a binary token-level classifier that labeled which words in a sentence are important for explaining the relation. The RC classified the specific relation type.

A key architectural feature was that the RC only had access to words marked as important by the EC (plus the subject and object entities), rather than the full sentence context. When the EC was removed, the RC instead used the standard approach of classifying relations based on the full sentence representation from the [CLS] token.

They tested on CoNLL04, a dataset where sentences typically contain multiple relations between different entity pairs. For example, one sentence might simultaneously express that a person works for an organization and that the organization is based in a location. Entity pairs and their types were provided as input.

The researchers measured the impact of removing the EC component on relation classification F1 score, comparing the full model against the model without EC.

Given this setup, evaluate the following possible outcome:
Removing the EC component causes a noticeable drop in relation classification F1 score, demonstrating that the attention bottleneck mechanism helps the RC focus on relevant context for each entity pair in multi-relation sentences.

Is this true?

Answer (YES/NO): YES